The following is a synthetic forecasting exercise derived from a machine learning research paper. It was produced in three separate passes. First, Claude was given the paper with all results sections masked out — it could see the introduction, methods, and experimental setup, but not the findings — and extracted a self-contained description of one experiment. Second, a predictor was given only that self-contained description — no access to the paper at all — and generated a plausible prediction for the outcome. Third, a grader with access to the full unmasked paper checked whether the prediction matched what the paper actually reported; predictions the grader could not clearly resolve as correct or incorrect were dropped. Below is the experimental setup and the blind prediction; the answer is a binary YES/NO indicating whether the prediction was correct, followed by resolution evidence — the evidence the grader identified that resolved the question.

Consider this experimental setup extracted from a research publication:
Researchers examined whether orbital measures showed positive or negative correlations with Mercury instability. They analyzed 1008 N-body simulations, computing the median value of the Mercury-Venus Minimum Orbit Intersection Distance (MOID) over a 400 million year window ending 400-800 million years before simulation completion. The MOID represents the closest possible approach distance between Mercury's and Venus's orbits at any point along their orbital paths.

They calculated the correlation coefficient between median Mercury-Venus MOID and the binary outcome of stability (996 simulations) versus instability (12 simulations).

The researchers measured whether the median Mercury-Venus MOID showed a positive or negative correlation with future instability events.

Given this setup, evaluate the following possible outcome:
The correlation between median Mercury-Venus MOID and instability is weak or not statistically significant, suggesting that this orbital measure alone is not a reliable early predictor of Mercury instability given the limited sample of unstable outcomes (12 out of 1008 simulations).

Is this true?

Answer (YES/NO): YES